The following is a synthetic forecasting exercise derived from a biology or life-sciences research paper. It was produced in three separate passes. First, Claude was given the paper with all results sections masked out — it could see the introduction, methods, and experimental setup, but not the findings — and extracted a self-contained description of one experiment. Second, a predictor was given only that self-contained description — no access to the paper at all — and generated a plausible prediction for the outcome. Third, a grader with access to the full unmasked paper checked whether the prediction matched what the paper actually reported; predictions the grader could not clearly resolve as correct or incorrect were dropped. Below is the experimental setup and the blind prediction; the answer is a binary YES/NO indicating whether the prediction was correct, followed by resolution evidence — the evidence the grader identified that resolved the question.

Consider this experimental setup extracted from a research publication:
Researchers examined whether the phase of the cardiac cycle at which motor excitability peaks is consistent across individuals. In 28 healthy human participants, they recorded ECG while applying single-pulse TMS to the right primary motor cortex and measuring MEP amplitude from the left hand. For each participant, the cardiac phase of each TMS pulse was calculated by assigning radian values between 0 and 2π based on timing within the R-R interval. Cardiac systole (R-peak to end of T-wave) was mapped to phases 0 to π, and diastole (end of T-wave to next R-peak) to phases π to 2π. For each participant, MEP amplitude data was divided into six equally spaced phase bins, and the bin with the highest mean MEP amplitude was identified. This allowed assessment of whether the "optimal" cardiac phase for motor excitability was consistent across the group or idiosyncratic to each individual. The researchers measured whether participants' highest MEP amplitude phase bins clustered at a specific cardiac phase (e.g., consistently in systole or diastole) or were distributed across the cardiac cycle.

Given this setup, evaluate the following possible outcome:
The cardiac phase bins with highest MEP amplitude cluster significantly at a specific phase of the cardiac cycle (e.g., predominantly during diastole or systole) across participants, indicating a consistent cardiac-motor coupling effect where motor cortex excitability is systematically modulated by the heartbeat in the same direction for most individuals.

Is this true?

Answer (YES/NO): YES